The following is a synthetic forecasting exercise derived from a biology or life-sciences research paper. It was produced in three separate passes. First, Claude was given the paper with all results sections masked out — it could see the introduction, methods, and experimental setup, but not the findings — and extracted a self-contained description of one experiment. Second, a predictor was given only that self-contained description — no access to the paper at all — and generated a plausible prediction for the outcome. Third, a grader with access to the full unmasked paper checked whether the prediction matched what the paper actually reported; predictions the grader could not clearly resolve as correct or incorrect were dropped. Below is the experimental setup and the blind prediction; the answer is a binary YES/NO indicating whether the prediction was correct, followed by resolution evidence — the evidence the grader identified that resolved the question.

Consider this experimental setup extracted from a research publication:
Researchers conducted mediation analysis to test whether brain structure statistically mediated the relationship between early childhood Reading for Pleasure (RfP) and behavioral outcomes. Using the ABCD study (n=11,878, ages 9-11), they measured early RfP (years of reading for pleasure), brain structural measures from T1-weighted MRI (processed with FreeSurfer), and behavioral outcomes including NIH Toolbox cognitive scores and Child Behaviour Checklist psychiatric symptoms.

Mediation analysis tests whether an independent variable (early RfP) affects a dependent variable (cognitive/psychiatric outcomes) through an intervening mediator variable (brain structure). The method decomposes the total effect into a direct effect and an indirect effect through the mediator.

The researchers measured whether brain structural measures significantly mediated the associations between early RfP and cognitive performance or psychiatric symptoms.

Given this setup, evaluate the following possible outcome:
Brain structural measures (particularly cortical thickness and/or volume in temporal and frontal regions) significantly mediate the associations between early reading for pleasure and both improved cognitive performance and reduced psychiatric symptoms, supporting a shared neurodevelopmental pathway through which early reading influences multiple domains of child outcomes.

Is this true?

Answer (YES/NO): NO